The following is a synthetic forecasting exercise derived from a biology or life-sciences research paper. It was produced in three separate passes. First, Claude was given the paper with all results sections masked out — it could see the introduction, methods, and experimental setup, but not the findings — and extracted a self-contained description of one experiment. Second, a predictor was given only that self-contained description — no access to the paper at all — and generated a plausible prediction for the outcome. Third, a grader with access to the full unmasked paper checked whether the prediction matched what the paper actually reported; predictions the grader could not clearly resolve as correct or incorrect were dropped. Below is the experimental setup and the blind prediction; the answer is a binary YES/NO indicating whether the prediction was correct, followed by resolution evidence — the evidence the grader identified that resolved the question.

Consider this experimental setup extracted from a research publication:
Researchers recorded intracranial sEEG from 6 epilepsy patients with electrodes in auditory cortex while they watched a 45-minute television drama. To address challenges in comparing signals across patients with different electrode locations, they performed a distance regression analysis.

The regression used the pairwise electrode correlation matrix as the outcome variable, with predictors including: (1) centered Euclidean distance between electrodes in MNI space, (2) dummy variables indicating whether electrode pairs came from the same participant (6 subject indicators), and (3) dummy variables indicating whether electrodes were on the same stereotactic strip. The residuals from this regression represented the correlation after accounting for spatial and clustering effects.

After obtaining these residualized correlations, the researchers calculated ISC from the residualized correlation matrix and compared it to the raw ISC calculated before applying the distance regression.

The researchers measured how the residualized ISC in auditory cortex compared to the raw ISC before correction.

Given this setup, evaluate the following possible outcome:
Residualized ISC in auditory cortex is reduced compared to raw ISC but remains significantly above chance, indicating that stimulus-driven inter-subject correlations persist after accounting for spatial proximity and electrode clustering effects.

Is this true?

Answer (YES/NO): NO